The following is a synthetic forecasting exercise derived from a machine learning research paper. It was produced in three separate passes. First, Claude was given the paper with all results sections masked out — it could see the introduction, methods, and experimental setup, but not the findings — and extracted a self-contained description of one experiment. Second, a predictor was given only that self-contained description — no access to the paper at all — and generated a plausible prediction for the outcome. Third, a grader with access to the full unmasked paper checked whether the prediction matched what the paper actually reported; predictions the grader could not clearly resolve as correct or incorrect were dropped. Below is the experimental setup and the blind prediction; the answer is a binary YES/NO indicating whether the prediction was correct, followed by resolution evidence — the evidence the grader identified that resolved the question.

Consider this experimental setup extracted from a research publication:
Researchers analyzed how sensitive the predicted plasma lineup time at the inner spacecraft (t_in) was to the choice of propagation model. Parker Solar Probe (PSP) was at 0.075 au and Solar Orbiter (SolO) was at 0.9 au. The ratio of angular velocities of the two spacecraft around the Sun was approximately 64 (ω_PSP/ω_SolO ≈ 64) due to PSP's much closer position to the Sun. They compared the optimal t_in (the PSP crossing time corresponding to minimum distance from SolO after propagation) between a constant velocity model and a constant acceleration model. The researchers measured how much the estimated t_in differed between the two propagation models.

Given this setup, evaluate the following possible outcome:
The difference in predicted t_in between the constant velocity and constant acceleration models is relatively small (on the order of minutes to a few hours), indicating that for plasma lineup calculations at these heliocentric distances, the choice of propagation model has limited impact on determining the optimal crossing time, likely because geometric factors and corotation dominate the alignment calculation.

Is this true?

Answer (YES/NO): YES